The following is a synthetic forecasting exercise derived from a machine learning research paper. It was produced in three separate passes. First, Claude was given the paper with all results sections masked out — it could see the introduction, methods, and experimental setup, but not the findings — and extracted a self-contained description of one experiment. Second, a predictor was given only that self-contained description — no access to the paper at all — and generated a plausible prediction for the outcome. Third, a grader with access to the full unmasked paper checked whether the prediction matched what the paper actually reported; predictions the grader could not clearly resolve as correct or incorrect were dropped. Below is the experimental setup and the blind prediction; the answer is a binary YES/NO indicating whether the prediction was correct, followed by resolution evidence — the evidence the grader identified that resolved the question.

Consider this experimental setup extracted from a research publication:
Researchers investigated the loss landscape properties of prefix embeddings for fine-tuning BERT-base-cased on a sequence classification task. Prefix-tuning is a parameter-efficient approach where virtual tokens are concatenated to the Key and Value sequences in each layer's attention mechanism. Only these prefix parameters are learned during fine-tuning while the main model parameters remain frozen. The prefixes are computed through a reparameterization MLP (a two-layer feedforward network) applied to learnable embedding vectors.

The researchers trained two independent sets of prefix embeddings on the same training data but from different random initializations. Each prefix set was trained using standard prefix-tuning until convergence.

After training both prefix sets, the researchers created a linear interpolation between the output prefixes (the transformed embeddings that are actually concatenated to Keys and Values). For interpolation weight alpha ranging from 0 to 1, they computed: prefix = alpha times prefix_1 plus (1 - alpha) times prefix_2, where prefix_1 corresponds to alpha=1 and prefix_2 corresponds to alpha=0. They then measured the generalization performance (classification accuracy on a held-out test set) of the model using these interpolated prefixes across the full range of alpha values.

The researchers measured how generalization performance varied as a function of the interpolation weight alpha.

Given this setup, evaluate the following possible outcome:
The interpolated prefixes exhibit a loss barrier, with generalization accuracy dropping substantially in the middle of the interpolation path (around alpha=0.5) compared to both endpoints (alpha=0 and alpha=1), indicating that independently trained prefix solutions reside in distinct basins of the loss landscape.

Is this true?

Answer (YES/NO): NO